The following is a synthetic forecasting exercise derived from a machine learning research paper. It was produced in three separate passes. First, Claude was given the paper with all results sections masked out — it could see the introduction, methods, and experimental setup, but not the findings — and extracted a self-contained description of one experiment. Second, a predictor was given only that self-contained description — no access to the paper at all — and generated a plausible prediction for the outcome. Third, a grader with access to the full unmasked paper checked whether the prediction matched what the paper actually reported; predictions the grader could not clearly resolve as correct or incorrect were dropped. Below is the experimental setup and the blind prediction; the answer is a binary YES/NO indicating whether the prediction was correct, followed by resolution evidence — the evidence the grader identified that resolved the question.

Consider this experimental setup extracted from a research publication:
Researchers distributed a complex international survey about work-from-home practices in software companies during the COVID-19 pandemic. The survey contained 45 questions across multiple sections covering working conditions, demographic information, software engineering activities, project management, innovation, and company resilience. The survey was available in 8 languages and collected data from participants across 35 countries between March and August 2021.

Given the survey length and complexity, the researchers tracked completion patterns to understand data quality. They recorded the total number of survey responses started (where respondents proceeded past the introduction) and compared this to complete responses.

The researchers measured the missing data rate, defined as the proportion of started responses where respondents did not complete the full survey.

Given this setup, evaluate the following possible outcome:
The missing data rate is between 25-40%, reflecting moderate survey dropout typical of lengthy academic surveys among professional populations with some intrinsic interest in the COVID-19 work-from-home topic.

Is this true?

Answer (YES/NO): NO